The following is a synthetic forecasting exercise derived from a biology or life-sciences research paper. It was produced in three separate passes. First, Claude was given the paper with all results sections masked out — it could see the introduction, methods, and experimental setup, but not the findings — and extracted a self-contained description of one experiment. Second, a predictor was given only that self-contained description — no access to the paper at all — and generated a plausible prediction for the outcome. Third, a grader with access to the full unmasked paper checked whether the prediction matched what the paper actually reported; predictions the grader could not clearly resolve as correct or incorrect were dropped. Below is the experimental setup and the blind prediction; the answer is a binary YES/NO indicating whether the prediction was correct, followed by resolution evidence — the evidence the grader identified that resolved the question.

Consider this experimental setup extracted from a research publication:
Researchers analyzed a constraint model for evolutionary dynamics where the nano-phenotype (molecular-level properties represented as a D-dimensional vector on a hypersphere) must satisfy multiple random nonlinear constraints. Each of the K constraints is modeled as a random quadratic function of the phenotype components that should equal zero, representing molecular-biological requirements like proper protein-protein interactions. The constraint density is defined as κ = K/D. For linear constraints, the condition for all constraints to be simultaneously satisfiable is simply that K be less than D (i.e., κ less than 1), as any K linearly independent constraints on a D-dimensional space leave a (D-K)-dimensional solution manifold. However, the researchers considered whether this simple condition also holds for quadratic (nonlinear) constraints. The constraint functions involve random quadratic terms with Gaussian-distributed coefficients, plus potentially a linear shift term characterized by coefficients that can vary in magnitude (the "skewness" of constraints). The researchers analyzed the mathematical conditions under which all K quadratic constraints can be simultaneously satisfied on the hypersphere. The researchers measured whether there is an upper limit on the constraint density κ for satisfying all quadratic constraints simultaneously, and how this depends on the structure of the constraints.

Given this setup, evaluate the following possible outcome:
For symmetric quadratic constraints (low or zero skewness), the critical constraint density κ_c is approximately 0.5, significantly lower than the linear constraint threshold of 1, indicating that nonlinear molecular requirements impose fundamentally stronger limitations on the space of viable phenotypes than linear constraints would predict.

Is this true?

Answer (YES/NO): NO